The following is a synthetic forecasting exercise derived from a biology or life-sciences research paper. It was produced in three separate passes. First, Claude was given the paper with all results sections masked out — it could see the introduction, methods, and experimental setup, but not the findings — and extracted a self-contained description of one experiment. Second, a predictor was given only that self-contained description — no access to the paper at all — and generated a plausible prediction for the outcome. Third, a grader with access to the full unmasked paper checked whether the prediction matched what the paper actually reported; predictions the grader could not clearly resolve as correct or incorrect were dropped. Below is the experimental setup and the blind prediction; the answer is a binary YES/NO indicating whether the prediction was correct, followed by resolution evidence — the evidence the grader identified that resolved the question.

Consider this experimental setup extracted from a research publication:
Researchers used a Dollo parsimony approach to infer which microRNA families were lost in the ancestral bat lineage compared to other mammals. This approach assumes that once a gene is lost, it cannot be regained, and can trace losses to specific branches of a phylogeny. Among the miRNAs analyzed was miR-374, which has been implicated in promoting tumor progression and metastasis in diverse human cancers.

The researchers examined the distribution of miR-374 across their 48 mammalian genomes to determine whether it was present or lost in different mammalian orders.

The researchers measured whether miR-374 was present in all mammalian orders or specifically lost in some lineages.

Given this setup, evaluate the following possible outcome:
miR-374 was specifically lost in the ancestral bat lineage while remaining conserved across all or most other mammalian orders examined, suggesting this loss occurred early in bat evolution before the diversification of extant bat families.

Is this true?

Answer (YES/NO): YES